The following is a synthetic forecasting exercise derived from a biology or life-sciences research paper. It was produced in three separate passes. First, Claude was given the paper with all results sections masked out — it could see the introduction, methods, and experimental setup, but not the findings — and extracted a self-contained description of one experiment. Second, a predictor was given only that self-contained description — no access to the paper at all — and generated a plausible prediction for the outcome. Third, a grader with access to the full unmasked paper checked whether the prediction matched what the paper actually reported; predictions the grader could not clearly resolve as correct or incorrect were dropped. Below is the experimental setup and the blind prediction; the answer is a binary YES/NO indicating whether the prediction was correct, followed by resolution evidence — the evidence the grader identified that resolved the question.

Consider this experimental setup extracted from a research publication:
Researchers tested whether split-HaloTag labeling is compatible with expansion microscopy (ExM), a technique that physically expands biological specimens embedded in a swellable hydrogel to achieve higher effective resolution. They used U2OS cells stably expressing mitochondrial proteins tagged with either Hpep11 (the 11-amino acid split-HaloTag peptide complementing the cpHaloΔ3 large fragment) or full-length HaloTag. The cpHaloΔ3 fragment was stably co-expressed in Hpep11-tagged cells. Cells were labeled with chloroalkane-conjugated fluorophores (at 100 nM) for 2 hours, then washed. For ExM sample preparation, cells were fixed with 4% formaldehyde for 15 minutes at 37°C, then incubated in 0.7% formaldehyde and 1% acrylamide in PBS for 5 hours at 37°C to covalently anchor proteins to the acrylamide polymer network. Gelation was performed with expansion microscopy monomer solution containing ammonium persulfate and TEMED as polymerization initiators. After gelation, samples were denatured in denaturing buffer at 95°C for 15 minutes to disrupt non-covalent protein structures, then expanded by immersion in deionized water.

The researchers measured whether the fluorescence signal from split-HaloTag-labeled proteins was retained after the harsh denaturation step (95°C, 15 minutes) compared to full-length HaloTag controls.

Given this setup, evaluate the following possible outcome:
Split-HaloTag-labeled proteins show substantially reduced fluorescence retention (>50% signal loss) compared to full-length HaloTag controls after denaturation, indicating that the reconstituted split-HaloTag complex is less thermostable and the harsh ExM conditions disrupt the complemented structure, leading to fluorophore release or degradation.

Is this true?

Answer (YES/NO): NO